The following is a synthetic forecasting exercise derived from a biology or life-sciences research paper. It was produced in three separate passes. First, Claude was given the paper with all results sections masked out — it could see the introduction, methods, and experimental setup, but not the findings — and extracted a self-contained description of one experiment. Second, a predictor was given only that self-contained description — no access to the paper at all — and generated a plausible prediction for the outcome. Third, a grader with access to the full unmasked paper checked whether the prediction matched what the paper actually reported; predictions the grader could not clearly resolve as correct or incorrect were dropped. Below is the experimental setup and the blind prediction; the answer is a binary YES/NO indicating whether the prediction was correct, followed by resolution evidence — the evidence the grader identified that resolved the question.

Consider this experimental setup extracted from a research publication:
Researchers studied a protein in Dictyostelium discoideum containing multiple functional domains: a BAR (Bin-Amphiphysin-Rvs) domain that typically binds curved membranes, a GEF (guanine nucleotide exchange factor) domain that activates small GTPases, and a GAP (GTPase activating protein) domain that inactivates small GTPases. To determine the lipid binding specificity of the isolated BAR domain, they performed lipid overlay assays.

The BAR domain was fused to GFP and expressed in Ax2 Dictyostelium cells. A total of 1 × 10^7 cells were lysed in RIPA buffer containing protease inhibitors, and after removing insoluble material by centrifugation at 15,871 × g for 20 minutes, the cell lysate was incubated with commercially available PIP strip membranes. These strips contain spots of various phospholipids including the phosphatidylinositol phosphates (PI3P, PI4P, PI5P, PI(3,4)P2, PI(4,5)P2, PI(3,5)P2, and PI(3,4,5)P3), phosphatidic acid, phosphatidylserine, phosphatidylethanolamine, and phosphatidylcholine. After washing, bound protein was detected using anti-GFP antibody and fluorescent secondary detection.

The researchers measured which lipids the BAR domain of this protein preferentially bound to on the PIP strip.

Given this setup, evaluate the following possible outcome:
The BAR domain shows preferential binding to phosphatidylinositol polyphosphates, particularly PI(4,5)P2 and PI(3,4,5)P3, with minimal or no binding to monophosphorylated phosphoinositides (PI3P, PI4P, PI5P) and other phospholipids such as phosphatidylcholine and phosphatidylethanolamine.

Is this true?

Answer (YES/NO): NO